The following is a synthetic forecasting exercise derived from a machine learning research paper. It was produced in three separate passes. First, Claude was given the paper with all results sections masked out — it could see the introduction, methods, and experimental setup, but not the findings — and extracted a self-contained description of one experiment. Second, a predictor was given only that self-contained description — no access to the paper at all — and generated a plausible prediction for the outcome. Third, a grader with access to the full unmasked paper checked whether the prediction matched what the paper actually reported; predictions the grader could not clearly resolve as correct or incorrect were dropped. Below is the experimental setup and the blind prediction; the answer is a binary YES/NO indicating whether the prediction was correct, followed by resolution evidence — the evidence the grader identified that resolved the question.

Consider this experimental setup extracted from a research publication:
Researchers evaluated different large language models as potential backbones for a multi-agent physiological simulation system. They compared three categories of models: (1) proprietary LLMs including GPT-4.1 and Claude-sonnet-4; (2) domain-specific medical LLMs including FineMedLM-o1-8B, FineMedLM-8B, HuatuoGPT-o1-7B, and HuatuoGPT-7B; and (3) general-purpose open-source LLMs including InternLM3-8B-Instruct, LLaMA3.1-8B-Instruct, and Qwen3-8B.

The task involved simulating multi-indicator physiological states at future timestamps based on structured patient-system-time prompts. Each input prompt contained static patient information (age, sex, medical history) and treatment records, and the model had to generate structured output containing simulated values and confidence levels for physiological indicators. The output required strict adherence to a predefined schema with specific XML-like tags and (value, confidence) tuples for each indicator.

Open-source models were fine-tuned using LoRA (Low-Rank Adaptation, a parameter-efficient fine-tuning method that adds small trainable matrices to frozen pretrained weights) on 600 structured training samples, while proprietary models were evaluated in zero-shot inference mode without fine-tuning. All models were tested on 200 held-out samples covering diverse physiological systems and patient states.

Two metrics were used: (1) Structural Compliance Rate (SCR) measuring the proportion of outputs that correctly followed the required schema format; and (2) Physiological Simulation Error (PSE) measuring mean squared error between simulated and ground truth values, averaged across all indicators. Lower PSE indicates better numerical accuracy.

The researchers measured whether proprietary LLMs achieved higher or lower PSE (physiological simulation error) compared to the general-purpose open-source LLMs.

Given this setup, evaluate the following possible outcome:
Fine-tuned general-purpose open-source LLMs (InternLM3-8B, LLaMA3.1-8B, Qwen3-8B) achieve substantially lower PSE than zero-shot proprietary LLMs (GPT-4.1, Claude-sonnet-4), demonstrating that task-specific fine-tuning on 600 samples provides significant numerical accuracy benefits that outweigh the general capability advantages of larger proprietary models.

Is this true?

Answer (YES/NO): NO